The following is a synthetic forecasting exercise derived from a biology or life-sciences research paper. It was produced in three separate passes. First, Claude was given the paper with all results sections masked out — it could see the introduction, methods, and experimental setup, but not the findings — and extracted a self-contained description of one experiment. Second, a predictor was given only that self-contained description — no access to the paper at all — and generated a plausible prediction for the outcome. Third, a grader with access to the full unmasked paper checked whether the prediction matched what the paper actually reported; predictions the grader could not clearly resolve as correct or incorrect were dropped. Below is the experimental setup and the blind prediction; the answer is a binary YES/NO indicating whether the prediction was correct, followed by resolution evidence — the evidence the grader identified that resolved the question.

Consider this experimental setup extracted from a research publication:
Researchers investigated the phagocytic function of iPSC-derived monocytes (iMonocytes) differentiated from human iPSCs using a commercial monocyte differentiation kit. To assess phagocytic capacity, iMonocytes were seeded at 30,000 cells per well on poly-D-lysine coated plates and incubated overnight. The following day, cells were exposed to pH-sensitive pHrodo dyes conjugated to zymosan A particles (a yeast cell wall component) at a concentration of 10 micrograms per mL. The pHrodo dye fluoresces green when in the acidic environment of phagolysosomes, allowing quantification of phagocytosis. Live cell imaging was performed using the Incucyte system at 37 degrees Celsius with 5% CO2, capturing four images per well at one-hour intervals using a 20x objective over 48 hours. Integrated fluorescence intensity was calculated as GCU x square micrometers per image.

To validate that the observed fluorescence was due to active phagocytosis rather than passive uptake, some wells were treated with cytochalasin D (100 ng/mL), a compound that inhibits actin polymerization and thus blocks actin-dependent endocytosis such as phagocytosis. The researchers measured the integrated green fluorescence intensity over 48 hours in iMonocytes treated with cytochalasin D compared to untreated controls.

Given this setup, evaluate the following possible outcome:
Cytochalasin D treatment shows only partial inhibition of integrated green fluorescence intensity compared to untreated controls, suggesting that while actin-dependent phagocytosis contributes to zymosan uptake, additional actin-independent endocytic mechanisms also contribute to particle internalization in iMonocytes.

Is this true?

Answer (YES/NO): NO